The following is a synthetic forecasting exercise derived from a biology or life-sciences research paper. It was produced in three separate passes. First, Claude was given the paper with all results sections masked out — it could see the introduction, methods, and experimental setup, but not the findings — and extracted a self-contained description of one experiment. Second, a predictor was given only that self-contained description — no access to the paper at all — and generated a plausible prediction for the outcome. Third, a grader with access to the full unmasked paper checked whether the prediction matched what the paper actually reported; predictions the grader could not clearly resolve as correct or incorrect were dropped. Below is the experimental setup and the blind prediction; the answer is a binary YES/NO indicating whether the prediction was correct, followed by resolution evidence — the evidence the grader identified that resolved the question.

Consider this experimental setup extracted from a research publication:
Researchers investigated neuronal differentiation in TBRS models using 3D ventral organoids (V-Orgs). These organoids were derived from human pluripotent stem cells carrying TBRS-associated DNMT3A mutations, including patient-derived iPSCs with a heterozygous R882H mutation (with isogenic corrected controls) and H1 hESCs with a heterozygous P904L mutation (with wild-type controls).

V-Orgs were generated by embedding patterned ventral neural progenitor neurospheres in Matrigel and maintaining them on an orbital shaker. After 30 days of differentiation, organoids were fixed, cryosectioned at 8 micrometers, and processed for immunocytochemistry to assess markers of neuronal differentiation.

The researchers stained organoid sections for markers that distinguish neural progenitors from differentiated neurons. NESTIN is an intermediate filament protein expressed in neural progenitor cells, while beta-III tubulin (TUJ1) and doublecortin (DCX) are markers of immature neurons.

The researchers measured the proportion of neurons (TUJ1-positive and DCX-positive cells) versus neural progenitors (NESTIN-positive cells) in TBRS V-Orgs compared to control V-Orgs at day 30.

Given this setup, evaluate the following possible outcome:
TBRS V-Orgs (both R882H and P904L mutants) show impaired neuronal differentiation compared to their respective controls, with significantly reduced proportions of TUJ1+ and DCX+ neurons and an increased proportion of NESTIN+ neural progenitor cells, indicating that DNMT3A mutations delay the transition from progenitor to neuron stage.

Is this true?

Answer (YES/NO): NO